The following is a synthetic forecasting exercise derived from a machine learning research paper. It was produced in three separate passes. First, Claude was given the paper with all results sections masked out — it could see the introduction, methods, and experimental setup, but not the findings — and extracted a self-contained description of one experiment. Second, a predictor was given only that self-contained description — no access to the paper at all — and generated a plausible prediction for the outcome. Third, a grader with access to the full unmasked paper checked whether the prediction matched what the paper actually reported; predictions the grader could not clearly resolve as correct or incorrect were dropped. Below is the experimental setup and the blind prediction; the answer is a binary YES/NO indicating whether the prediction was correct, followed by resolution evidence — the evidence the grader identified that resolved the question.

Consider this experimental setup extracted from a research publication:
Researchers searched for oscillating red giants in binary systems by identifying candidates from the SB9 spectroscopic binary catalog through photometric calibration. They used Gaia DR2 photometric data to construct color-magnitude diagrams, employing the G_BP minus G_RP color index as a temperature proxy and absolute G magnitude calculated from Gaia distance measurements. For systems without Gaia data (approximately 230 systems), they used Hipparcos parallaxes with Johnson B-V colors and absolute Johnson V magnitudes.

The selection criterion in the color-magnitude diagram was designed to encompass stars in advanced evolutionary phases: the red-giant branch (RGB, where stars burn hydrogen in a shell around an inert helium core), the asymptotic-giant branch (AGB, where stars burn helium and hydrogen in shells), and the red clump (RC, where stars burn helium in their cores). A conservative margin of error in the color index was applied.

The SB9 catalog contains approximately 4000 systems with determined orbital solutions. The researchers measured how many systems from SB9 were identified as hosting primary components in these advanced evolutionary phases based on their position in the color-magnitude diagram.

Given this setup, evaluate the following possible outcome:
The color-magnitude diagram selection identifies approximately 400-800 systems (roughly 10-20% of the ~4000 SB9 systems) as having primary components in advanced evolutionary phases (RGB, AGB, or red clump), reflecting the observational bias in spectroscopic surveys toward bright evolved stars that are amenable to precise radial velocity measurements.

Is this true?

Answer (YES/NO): NO